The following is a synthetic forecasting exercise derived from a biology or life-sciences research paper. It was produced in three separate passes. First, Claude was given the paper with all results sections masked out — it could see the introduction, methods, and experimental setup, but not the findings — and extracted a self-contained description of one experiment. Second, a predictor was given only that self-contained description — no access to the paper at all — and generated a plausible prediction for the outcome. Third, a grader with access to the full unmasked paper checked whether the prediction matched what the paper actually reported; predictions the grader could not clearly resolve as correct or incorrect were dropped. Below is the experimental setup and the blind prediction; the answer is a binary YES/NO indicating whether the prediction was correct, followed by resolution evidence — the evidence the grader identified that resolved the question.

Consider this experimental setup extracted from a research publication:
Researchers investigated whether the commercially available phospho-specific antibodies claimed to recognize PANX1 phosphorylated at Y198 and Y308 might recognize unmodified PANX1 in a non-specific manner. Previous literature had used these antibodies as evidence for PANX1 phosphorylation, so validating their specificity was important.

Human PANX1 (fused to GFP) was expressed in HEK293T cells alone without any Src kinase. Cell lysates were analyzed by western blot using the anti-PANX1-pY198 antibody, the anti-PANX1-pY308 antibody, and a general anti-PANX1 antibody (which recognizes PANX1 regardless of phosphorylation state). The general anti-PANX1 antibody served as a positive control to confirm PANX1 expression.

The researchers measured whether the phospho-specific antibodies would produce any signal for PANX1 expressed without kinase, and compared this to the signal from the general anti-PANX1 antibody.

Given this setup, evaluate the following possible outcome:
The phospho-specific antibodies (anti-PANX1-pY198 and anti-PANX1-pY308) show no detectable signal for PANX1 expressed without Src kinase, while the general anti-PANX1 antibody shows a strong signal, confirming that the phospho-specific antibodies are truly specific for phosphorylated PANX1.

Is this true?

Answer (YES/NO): NO